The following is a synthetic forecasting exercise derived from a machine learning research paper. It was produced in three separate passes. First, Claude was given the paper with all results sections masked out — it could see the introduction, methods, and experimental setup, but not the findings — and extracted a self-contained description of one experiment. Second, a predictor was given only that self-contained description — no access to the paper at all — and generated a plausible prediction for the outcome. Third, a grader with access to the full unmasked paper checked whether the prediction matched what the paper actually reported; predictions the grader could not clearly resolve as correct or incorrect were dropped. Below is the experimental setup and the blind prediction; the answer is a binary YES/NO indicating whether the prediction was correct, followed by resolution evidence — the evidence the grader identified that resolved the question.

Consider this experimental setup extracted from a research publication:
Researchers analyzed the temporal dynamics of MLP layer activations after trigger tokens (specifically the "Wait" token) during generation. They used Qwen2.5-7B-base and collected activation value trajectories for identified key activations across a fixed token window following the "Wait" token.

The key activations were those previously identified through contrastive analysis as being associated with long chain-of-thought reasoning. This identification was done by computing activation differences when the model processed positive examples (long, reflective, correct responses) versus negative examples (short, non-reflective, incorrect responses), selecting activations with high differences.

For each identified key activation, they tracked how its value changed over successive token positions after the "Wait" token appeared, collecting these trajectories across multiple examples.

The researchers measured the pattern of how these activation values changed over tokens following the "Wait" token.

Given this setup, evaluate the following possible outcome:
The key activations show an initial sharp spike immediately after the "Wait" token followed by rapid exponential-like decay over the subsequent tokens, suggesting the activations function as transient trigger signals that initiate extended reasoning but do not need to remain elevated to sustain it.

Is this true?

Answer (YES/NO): NO